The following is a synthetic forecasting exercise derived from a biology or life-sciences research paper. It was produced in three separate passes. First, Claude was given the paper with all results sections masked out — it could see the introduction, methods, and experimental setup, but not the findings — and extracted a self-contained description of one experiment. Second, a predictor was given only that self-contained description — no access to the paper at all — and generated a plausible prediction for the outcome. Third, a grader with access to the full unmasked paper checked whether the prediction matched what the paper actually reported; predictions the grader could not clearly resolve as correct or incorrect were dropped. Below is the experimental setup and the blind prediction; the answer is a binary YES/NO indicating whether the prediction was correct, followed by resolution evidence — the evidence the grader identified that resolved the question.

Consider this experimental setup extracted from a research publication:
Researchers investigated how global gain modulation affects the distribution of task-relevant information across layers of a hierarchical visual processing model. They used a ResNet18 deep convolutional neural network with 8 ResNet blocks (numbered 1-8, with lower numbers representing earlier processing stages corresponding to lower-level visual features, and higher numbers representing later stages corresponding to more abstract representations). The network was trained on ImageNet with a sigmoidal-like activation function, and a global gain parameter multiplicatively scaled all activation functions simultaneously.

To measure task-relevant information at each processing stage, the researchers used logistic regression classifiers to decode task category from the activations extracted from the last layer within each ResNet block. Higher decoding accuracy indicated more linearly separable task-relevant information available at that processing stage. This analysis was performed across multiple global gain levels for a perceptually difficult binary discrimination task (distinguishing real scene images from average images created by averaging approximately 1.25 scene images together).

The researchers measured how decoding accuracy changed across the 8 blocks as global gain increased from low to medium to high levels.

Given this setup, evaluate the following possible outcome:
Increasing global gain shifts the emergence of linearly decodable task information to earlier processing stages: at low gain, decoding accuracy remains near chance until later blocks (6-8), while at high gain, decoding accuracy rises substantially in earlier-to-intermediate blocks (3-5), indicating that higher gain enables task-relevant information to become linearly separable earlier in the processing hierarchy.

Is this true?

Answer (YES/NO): NO